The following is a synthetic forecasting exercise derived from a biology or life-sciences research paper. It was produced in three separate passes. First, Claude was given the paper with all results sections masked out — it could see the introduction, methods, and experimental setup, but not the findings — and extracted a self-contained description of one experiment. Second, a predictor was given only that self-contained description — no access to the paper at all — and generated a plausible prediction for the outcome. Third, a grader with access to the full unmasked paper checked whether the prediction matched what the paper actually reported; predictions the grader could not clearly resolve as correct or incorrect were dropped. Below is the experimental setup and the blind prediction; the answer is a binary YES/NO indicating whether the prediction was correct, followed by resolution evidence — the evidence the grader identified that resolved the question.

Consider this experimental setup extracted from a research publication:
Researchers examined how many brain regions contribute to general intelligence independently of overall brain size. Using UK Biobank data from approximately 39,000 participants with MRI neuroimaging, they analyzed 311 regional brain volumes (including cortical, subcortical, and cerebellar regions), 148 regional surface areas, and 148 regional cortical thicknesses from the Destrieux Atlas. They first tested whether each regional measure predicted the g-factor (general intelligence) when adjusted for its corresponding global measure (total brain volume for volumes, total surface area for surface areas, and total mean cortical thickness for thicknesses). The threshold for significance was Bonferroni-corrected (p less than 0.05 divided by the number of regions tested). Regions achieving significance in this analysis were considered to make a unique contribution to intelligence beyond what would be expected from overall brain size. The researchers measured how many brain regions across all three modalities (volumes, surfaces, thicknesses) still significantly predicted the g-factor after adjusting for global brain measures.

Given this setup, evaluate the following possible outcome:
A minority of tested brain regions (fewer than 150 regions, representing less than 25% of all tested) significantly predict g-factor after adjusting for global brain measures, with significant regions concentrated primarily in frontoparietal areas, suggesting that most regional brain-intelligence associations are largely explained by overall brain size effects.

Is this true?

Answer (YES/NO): NO